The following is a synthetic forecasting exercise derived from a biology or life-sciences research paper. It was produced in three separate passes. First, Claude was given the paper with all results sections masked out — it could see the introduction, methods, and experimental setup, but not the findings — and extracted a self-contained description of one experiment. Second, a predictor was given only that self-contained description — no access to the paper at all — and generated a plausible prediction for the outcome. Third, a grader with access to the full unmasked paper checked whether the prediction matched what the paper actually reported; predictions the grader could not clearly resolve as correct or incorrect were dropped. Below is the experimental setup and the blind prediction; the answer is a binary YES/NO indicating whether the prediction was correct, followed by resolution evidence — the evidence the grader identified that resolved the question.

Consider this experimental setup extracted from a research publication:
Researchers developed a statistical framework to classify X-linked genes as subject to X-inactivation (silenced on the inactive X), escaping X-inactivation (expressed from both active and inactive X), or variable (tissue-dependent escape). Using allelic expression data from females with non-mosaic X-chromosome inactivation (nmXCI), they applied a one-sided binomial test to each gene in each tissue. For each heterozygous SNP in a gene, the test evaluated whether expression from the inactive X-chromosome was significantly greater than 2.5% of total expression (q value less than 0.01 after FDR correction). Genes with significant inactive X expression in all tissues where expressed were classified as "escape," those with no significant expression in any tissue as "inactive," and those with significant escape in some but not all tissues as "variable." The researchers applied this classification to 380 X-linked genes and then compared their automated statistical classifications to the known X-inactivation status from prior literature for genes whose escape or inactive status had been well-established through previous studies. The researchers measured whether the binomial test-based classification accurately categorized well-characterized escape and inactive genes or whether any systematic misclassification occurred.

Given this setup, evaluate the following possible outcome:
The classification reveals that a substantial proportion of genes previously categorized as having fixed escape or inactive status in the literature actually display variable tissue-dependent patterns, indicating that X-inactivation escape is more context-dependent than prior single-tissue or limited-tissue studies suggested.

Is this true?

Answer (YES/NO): NO